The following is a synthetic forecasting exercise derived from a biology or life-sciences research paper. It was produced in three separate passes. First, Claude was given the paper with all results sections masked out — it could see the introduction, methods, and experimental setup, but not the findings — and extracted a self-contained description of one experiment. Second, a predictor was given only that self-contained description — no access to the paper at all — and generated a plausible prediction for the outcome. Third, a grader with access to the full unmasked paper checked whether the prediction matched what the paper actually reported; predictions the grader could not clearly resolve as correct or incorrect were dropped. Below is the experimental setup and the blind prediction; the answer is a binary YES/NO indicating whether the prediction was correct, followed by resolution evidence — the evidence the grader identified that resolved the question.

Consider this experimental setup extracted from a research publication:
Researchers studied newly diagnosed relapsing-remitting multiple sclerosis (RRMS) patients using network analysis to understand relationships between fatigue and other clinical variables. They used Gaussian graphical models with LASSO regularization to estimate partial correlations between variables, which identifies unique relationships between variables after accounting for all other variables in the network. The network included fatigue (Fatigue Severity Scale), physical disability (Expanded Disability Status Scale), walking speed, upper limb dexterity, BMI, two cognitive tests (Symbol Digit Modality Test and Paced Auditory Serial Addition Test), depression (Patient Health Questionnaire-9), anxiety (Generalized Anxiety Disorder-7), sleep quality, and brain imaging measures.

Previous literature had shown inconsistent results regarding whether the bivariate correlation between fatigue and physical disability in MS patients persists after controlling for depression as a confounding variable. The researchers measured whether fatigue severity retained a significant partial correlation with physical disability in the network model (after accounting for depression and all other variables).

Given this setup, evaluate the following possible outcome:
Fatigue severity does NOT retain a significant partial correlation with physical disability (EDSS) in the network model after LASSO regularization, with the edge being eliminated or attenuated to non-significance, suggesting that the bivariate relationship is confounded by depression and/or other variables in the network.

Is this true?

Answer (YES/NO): NO